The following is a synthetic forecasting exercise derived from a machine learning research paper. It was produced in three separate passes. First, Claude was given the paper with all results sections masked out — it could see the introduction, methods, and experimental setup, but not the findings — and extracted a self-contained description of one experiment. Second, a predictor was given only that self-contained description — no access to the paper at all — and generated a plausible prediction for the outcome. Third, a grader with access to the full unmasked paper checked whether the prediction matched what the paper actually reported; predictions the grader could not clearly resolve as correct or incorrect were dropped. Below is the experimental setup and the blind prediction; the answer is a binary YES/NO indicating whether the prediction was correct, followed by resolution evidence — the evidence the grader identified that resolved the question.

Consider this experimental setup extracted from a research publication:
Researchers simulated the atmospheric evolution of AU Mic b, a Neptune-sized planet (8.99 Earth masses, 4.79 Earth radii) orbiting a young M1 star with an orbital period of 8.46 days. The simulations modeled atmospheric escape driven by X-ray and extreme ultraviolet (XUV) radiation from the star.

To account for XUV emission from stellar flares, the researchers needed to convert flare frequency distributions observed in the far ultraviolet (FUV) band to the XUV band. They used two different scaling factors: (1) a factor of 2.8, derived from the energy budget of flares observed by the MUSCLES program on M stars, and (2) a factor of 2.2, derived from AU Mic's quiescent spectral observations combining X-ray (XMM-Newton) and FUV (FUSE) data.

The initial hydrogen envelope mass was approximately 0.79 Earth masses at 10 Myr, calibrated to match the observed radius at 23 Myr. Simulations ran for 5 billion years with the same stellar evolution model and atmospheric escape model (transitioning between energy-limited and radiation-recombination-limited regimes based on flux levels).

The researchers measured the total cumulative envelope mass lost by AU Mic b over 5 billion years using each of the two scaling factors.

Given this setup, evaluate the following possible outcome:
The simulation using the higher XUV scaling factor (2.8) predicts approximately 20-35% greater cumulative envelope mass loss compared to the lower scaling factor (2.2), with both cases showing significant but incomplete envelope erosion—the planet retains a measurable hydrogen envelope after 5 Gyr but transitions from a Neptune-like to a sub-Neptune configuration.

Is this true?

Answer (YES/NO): NO